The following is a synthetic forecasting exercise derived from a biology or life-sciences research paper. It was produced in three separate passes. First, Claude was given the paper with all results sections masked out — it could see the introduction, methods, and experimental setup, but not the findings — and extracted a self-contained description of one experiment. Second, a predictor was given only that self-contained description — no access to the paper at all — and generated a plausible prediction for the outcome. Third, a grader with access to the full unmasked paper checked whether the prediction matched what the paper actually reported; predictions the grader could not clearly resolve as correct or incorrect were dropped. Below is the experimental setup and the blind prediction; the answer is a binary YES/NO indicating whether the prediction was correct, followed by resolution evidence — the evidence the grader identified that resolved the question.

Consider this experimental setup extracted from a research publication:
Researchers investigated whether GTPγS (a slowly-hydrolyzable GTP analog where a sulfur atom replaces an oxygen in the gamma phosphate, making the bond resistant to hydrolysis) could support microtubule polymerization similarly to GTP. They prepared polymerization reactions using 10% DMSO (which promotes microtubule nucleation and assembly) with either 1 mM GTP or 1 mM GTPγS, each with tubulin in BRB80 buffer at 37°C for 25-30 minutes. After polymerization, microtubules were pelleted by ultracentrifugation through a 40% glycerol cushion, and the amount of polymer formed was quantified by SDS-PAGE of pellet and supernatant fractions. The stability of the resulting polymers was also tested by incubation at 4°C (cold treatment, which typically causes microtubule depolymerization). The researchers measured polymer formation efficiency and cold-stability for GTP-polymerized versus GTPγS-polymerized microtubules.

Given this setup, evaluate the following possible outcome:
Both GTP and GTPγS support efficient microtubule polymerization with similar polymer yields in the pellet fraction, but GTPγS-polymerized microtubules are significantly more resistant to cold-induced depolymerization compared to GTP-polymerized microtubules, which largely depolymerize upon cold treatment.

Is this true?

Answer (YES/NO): NO